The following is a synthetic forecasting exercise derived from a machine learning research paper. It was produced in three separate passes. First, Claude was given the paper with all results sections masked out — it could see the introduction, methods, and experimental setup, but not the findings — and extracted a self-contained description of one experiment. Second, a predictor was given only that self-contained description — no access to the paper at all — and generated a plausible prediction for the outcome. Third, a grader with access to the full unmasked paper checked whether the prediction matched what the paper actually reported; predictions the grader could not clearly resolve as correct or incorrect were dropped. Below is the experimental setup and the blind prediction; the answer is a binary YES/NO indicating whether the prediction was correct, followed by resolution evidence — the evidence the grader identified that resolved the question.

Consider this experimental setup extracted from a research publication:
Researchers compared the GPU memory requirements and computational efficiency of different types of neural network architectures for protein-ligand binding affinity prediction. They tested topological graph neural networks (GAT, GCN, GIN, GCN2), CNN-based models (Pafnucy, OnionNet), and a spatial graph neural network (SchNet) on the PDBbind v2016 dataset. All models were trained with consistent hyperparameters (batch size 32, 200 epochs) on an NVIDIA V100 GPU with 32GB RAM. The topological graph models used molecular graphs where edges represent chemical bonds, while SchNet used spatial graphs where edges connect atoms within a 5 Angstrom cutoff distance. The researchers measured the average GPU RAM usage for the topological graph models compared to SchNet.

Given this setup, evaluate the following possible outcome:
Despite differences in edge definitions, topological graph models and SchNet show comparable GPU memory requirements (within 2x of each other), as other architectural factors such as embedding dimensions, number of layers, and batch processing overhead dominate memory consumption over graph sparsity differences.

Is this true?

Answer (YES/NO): NO